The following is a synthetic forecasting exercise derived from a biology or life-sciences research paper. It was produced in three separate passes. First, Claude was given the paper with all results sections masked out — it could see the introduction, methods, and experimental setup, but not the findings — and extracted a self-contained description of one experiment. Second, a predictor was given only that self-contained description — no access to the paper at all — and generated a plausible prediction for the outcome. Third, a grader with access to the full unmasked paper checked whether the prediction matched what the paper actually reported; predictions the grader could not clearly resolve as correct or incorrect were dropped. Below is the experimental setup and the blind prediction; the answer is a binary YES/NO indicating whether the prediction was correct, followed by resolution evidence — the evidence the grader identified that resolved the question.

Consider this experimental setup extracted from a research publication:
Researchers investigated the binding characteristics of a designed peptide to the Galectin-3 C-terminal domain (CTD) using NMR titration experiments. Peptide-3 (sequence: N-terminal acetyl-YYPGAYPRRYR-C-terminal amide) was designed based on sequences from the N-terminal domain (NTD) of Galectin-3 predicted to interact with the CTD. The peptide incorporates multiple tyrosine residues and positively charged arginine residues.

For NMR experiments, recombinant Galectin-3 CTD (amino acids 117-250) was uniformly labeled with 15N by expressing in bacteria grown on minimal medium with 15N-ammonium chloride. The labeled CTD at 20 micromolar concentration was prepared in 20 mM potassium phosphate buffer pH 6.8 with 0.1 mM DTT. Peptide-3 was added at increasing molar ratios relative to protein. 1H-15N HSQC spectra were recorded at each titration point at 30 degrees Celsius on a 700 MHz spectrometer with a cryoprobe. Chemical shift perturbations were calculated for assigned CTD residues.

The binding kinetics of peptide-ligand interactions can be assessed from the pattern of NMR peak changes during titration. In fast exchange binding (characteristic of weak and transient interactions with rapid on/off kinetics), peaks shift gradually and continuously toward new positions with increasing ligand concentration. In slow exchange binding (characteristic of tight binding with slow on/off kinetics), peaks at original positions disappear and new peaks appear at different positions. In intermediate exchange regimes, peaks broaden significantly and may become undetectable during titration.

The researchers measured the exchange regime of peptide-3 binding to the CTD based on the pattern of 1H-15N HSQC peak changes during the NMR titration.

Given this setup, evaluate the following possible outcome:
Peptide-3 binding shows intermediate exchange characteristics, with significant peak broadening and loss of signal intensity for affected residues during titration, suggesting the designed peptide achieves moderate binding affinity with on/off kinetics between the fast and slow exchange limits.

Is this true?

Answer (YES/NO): NO